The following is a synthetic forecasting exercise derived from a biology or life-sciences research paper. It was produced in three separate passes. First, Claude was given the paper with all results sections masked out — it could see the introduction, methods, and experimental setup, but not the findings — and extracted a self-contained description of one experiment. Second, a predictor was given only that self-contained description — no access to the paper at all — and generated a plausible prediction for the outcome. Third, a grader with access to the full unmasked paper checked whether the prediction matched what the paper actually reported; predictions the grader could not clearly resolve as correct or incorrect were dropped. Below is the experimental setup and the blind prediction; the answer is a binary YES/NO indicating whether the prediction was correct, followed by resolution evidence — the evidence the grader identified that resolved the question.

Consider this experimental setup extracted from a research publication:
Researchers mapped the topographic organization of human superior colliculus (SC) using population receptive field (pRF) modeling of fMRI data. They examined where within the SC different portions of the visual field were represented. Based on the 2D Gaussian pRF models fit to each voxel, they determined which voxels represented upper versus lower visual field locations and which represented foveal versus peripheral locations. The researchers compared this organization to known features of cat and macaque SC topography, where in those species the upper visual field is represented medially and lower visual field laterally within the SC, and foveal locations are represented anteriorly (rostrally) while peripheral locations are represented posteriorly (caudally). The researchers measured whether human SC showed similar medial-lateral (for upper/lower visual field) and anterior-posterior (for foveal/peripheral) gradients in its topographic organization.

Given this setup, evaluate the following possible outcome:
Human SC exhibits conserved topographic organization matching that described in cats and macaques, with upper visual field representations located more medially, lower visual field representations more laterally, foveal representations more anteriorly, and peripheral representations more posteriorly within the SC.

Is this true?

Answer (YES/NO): YES